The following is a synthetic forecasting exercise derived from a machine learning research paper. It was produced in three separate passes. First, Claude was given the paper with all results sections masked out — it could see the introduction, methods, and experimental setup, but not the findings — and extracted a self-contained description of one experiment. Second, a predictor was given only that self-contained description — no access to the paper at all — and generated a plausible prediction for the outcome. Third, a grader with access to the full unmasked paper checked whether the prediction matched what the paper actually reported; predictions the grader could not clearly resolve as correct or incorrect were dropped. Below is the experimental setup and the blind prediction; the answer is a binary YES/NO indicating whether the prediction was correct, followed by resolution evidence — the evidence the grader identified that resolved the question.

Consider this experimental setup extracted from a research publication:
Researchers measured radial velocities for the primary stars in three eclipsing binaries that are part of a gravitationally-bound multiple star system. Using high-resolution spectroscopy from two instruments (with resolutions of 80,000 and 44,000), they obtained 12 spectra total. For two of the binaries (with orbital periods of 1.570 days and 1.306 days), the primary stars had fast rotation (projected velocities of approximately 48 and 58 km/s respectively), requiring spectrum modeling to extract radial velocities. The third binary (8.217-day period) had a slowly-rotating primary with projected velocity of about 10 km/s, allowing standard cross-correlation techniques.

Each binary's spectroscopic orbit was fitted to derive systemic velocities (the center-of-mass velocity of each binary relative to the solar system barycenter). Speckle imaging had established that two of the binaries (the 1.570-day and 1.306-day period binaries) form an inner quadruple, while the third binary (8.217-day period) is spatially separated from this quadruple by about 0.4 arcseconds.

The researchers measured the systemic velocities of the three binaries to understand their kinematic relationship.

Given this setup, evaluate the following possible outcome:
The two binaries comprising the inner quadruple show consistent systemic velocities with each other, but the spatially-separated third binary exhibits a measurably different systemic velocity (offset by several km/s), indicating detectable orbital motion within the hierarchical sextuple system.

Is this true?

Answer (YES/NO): NO